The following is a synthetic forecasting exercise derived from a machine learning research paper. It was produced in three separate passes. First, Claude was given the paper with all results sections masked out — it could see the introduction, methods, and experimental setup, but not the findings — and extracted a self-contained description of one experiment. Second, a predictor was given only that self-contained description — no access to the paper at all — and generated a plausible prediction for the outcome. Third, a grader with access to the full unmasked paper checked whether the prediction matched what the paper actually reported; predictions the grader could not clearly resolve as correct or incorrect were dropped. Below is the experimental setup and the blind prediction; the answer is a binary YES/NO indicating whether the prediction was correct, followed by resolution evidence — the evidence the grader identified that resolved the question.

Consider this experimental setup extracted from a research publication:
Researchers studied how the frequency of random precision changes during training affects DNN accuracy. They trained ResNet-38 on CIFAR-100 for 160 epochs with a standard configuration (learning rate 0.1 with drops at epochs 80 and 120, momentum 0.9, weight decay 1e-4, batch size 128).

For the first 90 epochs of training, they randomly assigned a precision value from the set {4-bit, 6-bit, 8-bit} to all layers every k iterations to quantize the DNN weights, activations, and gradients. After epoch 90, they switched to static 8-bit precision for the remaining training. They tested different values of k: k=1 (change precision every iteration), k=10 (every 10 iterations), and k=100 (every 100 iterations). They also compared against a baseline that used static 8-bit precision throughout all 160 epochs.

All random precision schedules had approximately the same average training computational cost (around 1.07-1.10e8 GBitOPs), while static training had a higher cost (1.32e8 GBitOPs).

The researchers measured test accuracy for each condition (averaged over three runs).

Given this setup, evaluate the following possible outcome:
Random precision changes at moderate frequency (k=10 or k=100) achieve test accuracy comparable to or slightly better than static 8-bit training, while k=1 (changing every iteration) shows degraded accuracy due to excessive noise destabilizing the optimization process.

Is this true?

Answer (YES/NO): YES